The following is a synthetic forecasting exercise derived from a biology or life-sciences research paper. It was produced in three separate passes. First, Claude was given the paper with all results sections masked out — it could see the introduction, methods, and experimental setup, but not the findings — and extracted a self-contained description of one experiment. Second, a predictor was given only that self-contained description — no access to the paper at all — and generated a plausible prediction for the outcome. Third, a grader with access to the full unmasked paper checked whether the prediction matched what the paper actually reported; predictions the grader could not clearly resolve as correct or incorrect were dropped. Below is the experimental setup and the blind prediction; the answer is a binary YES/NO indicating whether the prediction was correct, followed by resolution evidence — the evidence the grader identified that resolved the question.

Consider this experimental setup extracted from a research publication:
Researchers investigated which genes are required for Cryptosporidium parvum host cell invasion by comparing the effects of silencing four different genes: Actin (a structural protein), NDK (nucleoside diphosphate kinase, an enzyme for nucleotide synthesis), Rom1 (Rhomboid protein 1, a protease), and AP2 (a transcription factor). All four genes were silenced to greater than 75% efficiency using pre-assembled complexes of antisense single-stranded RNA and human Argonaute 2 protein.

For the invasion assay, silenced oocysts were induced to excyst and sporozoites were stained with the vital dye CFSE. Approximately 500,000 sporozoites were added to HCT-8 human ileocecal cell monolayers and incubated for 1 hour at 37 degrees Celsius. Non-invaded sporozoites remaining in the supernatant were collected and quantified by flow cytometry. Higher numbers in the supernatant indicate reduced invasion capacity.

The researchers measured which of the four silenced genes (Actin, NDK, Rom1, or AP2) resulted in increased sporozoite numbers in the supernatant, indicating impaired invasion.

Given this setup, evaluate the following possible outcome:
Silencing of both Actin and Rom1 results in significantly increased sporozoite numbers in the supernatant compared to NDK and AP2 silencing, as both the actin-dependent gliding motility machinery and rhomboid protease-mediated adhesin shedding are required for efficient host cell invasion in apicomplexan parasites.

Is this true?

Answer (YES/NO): NO